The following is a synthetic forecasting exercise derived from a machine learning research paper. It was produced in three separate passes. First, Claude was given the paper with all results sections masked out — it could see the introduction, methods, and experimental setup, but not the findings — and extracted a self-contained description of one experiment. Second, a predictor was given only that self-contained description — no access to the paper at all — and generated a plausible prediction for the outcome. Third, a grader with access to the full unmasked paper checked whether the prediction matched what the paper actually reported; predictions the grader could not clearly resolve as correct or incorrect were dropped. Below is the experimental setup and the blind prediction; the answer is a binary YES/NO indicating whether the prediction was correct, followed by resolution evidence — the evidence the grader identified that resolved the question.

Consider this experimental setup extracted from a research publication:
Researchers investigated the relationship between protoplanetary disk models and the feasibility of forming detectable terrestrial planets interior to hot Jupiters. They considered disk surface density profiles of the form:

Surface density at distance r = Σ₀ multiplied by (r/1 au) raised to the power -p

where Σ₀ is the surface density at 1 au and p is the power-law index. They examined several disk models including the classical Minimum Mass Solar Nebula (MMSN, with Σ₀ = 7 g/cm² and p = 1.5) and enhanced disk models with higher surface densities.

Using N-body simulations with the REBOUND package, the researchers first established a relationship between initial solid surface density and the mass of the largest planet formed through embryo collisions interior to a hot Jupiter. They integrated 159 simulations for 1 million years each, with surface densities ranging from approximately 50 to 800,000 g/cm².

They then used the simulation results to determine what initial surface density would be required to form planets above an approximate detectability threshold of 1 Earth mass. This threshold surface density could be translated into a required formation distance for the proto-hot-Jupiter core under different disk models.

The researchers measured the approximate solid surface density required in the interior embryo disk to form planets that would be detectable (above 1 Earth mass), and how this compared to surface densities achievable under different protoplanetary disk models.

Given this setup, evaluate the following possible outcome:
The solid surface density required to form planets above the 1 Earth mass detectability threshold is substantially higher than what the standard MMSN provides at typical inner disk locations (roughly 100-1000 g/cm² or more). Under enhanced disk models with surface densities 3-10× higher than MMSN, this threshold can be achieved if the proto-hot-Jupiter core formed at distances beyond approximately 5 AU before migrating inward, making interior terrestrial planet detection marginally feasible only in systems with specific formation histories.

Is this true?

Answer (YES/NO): NO